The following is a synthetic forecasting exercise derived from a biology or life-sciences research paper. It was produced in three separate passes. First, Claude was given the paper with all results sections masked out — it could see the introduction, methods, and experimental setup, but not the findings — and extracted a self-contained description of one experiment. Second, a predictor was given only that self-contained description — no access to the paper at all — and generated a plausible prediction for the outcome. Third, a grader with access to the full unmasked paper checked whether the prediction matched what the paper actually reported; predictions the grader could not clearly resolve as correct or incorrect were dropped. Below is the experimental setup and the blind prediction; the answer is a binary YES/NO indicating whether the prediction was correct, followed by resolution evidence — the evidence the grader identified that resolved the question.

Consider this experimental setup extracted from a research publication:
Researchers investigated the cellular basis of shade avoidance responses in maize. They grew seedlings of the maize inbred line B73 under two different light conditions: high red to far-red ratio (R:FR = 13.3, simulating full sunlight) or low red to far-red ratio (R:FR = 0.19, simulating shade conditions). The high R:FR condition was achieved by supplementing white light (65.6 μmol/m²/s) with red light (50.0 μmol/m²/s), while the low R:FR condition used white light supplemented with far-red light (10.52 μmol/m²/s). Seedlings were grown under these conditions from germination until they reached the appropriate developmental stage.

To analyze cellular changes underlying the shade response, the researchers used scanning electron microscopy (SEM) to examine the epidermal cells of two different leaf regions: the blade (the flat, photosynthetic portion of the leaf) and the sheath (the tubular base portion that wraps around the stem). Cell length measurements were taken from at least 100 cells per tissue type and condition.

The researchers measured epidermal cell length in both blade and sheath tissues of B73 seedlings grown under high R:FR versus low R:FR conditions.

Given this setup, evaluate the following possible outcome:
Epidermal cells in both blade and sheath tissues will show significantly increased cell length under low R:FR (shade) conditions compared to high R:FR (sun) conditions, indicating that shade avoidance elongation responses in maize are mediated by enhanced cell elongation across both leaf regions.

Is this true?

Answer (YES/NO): NO